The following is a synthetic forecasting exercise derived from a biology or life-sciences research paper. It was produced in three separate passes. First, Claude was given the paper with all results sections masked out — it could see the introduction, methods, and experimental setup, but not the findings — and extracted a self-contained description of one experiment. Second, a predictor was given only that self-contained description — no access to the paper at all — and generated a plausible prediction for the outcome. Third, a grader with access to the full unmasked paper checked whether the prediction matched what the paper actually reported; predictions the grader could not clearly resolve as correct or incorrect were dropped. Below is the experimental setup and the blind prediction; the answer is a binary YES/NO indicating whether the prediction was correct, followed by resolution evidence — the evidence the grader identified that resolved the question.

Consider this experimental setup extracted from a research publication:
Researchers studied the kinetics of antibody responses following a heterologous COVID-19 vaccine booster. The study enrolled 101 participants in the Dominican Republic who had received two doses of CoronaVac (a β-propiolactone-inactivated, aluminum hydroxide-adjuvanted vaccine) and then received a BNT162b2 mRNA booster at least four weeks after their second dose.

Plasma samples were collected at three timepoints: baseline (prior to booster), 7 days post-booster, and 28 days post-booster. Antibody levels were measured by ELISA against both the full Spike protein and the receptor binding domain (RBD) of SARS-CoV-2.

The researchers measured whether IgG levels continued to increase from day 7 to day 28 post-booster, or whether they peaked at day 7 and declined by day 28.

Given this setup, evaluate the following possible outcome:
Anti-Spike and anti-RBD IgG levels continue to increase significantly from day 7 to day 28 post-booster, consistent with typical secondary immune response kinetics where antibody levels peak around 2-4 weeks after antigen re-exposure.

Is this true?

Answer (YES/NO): YES